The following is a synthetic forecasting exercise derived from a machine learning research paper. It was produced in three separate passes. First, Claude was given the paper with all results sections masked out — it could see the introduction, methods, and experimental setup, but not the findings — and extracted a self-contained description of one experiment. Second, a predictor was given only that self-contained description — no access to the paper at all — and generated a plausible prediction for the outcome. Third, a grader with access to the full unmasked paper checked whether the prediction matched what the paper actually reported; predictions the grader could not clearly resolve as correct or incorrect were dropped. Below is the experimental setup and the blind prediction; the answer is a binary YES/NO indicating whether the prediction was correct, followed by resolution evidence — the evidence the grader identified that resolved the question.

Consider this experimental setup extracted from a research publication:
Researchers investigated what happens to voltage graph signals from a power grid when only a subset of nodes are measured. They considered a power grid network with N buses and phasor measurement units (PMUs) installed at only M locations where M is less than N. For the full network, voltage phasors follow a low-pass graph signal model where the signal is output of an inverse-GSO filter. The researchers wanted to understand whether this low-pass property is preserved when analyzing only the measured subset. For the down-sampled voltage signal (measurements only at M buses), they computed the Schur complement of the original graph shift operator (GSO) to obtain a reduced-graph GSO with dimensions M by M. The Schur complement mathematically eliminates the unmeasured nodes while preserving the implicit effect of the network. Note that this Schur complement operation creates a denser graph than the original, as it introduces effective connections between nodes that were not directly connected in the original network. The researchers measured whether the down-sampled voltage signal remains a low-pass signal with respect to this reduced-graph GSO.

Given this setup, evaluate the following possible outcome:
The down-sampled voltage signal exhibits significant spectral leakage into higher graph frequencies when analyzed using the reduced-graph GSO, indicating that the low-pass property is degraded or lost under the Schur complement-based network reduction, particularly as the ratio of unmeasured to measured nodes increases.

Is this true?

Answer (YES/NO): NO